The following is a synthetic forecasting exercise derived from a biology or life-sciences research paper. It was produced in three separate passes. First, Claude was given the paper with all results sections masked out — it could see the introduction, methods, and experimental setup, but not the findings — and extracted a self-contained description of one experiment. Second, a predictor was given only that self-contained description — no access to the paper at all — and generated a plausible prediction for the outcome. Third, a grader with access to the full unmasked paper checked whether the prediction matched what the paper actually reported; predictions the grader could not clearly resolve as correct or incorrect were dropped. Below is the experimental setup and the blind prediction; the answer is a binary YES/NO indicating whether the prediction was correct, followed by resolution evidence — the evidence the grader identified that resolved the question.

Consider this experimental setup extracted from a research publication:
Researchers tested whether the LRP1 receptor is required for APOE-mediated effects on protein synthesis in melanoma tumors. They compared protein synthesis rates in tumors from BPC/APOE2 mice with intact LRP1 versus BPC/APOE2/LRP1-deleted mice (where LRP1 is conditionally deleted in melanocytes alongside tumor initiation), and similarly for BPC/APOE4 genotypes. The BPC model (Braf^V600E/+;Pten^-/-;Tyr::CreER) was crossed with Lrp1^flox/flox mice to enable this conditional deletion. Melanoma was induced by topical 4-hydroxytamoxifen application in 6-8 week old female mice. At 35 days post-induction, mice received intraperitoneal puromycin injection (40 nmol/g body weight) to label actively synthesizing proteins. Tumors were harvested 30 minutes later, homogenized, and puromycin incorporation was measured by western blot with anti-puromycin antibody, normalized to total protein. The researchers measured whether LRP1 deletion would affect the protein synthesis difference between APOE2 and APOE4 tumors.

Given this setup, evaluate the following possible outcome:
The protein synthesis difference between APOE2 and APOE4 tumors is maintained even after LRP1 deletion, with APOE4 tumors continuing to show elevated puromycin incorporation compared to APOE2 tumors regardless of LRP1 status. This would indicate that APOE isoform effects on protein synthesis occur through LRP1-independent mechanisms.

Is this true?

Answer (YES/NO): NO